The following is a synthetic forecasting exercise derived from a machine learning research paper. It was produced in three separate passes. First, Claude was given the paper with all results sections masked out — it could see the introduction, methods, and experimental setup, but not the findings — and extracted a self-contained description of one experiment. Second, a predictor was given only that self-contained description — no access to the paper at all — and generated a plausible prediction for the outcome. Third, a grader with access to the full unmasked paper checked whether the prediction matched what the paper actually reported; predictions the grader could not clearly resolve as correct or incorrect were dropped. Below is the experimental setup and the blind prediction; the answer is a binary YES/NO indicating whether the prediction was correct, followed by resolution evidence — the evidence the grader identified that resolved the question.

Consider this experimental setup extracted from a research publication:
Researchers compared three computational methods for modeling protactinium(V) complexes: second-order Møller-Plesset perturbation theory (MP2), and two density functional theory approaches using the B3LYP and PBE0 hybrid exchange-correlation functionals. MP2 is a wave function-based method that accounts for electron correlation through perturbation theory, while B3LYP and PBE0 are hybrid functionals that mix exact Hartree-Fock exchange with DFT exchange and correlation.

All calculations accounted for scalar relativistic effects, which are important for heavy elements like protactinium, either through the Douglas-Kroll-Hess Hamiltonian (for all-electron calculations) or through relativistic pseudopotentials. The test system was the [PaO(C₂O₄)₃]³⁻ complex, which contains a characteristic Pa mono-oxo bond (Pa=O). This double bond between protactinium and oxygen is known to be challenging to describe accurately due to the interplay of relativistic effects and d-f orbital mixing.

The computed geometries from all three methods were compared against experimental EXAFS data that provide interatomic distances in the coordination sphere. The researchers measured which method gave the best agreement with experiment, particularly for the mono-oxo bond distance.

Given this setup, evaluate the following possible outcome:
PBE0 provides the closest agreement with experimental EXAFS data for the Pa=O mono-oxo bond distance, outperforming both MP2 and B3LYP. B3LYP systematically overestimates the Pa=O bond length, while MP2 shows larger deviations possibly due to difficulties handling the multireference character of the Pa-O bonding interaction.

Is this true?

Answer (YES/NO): NO